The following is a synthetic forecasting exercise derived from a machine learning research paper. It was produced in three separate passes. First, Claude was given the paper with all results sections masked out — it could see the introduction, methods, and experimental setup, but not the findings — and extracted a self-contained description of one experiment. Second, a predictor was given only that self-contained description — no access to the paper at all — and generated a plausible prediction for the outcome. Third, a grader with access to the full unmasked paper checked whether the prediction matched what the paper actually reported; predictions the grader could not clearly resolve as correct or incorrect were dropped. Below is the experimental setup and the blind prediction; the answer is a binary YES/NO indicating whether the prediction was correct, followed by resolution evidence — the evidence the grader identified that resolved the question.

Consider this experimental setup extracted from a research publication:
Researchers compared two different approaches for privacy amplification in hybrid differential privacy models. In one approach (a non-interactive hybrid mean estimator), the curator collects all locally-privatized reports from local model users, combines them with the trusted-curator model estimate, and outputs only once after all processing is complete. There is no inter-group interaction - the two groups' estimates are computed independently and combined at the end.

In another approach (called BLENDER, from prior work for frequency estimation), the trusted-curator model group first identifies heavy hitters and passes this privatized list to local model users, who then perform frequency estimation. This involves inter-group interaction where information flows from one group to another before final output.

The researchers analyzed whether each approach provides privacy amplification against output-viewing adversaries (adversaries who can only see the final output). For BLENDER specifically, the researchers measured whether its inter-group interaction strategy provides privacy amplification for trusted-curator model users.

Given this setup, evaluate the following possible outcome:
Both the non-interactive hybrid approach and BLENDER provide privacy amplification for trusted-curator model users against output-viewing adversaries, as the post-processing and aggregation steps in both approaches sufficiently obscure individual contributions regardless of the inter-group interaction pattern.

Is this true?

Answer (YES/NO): NO